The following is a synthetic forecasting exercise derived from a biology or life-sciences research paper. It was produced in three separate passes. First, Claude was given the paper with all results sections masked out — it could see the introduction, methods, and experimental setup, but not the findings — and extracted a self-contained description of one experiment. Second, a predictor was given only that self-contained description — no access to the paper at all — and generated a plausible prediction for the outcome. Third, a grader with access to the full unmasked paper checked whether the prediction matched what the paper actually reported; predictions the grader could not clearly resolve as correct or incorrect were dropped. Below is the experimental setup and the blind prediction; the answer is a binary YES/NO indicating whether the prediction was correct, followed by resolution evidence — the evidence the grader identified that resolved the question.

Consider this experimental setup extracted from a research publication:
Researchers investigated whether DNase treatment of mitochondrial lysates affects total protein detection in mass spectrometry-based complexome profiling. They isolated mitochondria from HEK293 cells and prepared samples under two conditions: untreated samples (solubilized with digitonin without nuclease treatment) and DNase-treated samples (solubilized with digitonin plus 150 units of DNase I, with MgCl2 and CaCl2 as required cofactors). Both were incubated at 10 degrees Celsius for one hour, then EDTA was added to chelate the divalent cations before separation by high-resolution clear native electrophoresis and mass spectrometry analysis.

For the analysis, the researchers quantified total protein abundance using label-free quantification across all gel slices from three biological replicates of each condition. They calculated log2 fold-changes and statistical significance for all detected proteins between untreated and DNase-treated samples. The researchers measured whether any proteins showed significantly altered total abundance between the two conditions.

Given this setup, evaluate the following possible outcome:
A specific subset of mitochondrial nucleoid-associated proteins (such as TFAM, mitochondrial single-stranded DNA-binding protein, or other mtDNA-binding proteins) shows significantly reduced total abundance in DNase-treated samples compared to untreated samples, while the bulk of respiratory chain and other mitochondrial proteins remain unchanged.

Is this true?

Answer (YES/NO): NO